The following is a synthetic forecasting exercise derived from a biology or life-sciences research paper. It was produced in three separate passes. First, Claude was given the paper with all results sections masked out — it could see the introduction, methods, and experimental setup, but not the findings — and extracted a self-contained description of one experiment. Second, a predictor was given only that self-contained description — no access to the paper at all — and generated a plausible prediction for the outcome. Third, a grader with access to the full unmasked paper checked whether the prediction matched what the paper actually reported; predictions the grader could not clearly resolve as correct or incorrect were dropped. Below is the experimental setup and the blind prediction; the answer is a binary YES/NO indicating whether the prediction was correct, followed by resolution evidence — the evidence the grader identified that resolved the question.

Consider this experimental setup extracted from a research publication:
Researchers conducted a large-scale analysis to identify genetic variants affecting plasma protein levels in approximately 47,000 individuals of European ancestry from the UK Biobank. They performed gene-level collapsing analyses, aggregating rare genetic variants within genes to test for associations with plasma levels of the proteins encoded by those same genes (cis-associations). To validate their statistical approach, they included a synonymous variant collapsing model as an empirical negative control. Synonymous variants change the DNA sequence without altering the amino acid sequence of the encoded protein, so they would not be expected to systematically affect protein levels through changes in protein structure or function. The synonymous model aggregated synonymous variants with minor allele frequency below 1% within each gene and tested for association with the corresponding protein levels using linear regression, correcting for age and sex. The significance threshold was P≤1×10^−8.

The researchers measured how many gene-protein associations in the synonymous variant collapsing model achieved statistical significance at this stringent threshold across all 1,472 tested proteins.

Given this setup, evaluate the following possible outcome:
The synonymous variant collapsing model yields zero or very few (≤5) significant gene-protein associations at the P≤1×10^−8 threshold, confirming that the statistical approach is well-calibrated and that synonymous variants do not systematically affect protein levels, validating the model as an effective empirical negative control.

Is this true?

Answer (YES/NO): YES